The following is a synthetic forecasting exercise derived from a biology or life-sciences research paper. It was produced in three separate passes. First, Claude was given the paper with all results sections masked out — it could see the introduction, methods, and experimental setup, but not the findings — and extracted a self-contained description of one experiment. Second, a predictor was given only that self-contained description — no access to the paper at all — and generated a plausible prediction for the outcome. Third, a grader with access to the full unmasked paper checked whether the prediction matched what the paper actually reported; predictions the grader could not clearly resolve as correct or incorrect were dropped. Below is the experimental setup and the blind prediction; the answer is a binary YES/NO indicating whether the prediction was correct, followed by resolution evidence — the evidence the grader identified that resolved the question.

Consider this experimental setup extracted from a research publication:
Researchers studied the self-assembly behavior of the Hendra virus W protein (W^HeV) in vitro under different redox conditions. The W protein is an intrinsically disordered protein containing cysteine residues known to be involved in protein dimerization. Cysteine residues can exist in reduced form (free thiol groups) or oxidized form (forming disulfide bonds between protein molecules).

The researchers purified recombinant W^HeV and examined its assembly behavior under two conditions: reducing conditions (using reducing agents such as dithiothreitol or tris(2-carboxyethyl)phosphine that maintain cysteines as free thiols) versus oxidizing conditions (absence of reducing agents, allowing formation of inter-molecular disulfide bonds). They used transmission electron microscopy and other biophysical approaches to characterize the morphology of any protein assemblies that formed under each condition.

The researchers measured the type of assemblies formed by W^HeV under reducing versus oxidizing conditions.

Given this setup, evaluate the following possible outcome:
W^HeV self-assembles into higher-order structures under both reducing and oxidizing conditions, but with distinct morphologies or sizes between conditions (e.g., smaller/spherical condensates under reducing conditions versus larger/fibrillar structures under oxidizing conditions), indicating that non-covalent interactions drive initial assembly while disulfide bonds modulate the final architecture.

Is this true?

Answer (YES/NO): NO